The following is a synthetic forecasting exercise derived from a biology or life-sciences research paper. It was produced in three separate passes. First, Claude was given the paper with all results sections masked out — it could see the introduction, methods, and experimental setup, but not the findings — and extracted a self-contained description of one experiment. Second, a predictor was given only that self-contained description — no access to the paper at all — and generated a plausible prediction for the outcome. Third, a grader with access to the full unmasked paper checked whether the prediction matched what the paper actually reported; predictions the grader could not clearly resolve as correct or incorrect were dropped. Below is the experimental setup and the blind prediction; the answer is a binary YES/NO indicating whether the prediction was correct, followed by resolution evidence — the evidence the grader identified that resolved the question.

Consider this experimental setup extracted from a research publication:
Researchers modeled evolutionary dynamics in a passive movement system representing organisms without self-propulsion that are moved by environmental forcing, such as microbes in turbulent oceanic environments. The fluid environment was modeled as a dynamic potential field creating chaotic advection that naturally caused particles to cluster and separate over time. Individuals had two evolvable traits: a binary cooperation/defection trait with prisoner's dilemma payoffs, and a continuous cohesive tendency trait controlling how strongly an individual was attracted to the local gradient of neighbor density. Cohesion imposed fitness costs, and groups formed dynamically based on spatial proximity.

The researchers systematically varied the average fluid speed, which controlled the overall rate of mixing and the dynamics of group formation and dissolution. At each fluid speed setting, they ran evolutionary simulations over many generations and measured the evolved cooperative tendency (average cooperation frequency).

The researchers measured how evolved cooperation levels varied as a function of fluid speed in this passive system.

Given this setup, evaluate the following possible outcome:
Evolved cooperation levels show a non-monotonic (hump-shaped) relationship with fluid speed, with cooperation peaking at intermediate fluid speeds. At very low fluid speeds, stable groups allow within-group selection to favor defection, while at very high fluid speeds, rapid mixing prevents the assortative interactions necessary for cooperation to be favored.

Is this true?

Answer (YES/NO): NO